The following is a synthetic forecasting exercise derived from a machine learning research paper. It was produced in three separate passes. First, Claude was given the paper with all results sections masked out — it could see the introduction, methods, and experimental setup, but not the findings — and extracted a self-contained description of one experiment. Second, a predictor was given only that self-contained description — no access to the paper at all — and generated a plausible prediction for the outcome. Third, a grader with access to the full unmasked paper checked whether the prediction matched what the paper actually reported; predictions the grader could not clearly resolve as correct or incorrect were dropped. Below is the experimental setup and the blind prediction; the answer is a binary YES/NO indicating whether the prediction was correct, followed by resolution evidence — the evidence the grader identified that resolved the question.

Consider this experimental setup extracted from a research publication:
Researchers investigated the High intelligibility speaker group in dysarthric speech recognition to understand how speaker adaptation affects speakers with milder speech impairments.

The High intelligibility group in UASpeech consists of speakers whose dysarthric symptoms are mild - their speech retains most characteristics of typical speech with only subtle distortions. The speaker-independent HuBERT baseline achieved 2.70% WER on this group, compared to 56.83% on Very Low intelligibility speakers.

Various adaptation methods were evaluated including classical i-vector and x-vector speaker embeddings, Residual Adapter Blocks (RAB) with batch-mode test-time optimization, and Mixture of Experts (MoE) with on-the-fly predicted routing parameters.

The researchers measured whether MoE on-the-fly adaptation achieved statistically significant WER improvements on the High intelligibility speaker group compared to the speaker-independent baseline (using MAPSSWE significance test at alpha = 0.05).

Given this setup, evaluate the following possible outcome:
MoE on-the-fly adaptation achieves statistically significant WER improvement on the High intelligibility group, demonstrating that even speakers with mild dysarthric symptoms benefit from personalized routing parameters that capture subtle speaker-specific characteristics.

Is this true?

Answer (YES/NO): NO